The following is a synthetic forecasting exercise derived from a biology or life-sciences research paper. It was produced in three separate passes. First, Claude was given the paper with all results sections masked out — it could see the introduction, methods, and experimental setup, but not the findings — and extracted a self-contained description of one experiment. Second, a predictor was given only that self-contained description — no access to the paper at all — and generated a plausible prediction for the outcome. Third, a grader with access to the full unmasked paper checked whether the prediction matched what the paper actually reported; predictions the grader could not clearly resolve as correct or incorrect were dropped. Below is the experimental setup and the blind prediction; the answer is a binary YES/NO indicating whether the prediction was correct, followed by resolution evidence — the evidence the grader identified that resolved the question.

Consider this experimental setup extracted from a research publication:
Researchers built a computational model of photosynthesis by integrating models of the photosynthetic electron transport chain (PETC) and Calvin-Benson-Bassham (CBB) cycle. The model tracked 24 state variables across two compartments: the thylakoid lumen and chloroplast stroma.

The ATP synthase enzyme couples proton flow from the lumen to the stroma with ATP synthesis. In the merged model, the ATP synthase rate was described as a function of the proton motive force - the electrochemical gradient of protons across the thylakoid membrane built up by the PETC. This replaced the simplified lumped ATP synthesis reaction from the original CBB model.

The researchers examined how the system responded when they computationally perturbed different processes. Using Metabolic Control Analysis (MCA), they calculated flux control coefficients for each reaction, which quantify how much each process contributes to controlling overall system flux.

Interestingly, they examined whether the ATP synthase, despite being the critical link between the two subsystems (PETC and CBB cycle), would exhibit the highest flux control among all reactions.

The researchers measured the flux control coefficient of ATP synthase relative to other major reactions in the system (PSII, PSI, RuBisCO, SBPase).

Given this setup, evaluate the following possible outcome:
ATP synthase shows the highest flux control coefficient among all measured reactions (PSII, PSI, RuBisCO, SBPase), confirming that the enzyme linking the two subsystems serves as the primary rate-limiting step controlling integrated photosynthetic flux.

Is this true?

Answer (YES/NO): NO